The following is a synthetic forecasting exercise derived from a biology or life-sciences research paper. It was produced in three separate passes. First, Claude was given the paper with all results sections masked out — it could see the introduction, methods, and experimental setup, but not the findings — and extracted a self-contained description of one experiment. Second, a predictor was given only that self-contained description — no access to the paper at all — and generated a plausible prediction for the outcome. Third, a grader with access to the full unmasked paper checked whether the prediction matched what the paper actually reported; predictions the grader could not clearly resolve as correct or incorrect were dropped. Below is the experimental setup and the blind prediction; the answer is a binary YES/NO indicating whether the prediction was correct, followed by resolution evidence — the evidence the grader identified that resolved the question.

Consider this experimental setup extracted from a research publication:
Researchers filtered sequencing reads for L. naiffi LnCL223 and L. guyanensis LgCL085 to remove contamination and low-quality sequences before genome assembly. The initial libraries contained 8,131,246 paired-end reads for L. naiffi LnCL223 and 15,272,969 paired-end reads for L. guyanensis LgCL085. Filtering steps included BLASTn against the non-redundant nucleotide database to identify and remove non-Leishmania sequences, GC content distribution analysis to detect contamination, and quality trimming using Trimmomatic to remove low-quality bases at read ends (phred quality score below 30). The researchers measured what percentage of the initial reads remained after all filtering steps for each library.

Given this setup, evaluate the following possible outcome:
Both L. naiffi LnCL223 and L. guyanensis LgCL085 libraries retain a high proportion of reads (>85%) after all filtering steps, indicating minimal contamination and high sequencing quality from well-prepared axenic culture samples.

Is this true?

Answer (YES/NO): NO